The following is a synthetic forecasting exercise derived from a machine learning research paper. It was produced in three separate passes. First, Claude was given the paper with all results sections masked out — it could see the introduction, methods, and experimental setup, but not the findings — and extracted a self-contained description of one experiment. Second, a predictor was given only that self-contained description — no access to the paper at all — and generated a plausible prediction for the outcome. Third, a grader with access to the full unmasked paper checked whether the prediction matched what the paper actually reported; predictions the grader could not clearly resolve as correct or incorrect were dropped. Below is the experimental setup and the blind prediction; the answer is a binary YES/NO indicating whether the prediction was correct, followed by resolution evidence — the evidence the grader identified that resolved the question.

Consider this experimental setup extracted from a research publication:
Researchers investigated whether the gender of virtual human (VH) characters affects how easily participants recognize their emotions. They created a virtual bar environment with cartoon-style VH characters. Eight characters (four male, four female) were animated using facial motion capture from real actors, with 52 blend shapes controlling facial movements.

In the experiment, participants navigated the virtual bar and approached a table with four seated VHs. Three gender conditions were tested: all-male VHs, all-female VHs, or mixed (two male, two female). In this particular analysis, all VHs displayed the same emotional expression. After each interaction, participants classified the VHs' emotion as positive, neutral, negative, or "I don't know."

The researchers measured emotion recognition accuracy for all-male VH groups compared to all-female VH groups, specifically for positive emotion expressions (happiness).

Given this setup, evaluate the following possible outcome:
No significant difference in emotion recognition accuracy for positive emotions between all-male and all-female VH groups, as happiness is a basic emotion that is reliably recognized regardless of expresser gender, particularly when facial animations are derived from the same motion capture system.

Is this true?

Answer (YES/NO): YES